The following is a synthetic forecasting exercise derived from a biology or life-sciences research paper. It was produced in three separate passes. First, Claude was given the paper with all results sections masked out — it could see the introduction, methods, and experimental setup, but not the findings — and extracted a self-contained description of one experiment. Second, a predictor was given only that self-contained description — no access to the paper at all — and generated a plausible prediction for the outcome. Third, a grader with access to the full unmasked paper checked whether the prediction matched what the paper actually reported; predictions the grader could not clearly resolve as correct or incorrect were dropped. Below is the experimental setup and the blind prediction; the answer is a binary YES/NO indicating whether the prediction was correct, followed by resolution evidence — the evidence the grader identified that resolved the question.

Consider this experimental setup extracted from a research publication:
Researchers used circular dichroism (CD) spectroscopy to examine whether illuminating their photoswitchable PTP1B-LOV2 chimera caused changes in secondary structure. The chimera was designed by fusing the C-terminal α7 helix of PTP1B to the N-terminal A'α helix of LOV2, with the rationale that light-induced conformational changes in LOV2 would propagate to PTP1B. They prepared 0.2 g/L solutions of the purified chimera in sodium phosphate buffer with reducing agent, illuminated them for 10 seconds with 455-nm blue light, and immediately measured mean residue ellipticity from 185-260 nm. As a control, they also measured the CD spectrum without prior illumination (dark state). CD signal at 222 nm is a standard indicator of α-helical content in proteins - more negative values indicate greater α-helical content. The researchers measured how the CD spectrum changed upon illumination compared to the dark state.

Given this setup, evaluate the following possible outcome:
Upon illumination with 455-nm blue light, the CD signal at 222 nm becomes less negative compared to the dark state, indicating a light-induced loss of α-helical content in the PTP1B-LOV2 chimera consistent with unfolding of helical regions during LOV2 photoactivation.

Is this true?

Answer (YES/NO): YES